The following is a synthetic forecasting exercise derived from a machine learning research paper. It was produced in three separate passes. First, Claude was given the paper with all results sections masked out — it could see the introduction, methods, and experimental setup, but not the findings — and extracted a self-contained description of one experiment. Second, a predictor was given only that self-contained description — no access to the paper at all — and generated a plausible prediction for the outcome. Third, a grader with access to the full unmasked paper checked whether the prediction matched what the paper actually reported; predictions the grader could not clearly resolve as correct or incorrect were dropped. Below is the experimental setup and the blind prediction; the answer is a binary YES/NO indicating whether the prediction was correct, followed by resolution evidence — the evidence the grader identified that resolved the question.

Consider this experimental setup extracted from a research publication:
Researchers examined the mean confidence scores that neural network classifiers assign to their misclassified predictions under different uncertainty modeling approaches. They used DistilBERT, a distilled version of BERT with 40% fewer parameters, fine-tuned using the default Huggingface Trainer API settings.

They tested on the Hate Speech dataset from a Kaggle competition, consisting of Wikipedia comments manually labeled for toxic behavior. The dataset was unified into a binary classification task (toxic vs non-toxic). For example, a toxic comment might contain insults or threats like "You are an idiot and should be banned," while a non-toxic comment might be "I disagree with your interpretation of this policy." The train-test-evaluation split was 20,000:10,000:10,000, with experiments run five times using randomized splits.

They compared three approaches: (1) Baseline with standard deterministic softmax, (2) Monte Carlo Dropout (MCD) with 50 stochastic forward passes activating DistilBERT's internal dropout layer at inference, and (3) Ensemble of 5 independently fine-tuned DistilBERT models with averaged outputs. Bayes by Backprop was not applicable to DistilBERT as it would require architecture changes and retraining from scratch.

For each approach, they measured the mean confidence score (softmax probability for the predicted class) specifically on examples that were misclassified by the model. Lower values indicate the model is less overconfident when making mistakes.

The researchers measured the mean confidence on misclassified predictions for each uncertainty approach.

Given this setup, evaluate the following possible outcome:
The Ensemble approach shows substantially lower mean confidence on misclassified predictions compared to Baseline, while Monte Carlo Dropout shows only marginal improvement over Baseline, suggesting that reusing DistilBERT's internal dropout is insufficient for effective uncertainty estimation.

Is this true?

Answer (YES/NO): NO